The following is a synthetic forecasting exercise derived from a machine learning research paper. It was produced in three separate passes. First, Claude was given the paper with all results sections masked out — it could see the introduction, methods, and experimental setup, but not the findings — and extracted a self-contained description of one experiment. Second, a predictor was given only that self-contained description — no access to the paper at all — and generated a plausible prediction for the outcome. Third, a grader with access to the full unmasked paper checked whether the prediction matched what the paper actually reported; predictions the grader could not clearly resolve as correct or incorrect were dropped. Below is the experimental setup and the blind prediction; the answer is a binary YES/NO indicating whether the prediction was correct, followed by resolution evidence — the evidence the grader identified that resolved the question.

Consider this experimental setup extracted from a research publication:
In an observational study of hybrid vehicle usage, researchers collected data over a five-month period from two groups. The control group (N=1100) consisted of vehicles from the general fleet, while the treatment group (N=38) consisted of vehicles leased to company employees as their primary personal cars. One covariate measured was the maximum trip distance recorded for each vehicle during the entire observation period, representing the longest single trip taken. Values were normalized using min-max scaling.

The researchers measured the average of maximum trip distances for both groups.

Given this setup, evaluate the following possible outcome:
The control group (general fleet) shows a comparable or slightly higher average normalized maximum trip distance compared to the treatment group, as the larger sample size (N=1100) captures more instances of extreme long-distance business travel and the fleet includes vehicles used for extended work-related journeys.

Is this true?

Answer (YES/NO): YES